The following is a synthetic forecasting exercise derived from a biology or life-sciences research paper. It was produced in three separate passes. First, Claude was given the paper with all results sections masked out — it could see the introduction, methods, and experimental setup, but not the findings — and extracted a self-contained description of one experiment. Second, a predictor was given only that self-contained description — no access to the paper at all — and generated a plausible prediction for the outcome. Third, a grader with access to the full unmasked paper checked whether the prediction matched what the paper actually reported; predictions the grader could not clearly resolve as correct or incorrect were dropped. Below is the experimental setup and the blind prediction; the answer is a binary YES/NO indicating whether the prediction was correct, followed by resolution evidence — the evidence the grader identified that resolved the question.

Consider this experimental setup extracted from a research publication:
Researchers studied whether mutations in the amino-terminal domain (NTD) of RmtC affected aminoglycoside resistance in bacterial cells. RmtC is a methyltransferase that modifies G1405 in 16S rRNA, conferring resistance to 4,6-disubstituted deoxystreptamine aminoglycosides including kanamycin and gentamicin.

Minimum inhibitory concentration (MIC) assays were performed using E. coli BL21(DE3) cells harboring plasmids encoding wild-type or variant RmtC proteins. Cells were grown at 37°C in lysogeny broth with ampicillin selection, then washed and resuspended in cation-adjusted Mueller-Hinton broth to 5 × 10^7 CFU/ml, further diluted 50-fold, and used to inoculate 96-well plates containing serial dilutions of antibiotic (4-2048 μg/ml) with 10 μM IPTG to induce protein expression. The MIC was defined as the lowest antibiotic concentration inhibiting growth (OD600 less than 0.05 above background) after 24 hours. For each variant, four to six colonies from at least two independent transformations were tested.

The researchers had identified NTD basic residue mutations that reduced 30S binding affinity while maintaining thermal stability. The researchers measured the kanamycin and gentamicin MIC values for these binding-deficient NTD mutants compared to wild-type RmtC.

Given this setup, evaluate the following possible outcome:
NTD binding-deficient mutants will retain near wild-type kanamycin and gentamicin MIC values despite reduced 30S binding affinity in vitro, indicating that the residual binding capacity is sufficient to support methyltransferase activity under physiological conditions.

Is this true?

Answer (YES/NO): NO